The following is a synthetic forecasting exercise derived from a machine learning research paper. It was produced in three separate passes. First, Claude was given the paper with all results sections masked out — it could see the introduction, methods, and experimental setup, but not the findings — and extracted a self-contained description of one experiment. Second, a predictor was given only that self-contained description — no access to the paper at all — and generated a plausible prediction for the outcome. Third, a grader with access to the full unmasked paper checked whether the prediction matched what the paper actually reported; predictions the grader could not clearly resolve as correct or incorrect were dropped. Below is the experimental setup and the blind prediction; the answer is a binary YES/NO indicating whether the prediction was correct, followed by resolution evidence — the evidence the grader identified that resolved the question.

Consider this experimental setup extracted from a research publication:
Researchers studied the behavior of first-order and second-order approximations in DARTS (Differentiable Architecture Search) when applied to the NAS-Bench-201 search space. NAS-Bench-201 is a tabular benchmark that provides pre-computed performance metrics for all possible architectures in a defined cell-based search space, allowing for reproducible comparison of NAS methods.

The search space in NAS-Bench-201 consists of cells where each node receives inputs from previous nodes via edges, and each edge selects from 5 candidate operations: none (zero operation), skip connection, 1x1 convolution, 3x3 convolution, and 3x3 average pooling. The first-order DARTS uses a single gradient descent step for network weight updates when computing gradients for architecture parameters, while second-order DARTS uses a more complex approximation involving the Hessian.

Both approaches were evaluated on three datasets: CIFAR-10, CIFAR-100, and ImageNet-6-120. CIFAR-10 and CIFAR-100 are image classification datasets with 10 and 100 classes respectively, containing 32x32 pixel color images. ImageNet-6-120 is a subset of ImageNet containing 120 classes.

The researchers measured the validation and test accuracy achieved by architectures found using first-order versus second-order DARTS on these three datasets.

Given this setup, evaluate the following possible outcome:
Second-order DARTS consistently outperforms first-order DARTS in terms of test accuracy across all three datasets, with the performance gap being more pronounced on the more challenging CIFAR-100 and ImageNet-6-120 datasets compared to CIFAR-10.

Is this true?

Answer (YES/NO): NO